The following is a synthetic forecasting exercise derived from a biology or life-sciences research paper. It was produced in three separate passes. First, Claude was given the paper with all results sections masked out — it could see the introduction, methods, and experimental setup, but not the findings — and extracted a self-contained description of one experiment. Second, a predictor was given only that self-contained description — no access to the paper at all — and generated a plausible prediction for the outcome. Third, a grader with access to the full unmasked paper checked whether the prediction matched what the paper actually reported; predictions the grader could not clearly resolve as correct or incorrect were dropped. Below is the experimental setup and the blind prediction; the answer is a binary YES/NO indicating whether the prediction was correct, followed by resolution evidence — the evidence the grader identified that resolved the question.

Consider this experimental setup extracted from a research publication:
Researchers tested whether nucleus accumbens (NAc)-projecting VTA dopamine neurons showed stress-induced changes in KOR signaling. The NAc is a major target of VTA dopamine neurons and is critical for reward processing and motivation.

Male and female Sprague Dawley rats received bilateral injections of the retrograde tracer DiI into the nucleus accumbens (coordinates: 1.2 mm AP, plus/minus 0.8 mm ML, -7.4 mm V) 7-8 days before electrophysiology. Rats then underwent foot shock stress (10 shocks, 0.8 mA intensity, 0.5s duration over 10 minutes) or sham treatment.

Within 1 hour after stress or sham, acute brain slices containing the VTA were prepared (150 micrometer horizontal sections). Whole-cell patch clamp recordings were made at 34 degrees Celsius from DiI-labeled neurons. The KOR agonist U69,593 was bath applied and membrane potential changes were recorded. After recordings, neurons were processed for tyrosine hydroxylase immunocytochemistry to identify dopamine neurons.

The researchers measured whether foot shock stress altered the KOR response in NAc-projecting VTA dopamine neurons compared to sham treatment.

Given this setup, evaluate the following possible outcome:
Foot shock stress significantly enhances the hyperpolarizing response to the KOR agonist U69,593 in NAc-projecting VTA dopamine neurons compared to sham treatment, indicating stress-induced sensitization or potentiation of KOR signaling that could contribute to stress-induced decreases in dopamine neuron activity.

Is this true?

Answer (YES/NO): NO